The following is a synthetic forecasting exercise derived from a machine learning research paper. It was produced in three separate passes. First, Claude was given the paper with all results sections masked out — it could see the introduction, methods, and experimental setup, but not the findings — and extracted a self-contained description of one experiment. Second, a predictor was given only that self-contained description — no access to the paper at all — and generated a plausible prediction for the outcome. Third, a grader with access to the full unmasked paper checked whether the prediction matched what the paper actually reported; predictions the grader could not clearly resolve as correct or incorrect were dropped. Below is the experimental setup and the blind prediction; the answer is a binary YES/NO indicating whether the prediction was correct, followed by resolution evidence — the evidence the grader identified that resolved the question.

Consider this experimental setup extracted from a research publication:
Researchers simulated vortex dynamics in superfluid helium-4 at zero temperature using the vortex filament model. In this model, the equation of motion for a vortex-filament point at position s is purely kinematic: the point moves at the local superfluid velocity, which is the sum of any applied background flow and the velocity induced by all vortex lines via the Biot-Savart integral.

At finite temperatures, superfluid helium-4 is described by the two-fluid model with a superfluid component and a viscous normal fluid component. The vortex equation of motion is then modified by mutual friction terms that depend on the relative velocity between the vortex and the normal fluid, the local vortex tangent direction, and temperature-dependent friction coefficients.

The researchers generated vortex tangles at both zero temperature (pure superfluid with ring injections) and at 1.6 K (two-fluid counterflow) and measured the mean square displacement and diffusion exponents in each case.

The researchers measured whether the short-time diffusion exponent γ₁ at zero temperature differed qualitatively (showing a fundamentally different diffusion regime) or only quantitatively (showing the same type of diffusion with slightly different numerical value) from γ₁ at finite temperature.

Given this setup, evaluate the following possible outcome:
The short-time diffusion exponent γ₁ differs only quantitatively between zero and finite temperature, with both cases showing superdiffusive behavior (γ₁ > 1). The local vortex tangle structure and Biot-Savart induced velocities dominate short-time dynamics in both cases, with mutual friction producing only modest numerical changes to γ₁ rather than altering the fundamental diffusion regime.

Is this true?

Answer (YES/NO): YES